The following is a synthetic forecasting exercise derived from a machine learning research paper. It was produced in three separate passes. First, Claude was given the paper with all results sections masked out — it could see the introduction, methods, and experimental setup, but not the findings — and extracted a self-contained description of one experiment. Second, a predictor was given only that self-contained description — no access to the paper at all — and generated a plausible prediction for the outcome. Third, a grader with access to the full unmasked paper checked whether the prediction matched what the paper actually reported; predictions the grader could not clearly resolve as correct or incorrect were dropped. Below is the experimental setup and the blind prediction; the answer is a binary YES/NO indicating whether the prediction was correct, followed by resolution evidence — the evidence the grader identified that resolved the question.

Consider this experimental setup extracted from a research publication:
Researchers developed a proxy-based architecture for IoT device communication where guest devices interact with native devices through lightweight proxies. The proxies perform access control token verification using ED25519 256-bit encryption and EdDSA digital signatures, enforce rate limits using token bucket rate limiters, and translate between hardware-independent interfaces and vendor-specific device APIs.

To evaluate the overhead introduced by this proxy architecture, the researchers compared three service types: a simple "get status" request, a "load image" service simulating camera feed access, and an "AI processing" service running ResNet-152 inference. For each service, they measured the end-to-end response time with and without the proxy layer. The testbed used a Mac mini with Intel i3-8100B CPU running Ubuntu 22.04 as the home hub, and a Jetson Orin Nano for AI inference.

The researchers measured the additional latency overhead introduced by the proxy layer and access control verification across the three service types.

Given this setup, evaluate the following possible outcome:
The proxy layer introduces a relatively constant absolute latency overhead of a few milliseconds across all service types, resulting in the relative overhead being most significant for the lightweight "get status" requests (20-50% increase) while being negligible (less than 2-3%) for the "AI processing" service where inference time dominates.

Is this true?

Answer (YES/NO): YES